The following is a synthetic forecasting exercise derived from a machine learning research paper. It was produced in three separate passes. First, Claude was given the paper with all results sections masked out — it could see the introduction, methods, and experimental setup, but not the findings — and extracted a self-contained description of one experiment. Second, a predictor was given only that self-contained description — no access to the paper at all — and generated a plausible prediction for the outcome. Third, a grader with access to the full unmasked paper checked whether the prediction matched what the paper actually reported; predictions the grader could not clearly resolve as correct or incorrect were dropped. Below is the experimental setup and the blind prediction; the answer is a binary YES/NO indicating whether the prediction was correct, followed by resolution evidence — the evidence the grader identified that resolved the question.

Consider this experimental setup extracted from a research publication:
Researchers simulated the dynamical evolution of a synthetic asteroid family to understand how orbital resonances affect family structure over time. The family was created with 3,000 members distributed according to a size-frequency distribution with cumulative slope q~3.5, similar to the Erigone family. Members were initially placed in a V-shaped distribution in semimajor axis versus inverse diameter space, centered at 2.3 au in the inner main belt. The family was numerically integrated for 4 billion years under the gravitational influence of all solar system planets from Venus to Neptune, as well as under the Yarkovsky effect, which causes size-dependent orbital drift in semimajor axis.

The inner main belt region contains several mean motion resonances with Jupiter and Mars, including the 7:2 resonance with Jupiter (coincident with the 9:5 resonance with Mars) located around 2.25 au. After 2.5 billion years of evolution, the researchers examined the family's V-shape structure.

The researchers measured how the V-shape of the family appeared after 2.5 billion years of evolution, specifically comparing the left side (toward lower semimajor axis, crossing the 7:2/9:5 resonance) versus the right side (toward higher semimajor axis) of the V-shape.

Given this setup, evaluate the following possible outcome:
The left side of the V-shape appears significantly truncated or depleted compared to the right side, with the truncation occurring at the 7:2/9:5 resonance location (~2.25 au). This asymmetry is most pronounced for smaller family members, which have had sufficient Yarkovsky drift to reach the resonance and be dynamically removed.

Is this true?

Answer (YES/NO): NO